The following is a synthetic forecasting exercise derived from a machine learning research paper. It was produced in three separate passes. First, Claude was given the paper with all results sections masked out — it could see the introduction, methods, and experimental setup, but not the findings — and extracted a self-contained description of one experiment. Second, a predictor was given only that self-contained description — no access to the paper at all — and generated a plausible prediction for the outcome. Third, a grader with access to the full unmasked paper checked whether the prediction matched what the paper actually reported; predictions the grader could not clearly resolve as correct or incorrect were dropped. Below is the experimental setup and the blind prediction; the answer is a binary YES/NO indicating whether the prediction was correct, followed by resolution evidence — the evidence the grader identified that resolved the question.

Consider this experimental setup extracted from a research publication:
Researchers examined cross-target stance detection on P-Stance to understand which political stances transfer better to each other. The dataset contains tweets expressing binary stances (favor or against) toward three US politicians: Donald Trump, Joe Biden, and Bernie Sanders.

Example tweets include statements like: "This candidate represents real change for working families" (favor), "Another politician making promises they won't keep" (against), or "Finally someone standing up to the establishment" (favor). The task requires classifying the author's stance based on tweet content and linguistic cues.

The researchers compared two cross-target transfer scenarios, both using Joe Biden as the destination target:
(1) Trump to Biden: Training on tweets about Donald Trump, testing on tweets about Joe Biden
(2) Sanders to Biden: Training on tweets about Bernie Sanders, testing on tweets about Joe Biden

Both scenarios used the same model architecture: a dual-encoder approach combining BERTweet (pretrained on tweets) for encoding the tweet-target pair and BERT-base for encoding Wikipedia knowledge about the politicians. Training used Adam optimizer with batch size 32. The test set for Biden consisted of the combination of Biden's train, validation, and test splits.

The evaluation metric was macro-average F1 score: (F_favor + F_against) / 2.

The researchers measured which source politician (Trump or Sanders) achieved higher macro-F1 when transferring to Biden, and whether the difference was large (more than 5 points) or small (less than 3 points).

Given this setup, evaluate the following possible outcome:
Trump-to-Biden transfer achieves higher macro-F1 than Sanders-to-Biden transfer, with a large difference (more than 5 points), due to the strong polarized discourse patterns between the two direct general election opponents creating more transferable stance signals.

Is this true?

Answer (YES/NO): NO